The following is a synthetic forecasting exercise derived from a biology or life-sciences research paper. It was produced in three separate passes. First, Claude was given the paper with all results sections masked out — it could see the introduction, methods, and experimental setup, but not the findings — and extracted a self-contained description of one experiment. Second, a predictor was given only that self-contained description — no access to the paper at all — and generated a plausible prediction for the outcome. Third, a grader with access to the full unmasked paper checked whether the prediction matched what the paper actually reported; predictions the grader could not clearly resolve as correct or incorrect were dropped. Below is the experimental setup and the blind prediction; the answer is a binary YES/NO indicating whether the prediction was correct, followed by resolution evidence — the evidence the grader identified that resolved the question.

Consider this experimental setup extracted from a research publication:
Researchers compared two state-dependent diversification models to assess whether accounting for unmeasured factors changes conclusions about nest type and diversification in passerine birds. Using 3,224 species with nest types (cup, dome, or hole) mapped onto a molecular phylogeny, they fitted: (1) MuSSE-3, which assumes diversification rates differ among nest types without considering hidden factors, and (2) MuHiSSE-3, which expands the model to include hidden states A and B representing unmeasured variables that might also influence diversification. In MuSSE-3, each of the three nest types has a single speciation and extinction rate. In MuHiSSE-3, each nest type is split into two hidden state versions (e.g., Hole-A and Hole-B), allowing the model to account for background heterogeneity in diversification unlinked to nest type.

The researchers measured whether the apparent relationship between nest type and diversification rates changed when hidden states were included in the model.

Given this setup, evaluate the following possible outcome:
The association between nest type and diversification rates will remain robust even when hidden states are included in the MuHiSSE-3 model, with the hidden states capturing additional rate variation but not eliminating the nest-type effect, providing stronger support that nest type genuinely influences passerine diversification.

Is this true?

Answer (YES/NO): NO